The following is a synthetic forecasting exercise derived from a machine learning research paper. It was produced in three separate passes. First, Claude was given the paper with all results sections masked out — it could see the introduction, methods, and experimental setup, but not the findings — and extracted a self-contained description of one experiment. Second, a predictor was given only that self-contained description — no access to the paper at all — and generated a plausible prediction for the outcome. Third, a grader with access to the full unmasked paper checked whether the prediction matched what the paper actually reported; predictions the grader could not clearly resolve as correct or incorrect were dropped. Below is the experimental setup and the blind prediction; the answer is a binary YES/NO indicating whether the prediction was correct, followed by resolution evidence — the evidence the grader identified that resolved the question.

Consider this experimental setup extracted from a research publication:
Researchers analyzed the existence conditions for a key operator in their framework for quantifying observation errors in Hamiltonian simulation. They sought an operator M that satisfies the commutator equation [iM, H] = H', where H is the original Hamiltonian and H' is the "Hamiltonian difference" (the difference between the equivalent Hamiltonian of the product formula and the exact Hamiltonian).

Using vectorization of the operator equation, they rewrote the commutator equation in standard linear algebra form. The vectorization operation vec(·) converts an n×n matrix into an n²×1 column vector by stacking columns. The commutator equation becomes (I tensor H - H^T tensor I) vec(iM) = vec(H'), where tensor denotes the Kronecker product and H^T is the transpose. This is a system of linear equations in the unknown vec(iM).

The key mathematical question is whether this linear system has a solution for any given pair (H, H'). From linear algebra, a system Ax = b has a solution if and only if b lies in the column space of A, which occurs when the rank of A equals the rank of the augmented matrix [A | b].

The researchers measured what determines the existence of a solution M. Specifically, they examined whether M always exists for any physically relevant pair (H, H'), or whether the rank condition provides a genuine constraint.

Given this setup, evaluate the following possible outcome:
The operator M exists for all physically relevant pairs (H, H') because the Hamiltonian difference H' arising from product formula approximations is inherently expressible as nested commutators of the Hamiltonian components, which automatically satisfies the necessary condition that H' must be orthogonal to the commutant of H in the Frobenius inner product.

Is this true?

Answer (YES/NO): NO